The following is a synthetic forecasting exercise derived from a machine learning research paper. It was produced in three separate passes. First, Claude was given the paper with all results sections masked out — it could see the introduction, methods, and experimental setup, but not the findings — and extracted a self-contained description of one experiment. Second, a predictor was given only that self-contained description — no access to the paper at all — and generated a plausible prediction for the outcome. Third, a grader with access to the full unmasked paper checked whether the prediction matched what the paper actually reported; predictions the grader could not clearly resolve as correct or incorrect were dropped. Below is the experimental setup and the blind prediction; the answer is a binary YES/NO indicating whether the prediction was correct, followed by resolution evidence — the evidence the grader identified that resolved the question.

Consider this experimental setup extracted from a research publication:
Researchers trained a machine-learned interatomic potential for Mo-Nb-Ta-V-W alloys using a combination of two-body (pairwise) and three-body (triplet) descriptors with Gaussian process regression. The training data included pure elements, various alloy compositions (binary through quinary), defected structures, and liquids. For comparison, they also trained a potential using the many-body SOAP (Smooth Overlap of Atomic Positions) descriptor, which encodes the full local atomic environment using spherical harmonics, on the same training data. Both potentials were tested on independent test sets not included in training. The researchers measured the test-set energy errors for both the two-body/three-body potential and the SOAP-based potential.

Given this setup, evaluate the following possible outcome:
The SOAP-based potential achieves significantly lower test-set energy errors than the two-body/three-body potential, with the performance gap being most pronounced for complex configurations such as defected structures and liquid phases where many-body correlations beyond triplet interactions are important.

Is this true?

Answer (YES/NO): NO